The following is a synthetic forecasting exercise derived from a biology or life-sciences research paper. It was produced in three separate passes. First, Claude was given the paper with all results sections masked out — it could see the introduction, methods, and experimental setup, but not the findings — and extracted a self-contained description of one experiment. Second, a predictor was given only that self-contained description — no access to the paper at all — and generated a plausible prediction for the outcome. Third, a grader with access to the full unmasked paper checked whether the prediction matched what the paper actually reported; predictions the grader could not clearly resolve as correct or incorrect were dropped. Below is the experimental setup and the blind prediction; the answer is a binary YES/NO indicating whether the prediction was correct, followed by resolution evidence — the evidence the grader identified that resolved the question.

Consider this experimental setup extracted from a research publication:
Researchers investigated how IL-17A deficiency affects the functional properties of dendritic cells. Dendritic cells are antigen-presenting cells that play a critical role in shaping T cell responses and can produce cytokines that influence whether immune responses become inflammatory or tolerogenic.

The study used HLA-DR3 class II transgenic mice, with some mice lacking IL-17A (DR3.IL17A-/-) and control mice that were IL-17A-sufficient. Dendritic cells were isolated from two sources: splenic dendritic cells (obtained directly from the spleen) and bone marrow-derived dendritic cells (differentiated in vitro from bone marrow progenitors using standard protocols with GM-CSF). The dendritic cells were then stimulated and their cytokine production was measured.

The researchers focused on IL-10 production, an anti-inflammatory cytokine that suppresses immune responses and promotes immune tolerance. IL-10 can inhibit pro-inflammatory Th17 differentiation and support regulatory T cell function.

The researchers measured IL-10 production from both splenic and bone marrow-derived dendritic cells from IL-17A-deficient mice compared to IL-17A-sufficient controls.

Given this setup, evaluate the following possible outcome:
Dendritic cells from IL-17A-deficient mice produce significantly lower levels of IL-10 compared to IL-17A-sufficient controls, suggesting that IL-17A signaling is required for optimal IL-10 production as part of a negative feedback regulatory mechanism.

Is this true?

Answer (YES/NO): NO